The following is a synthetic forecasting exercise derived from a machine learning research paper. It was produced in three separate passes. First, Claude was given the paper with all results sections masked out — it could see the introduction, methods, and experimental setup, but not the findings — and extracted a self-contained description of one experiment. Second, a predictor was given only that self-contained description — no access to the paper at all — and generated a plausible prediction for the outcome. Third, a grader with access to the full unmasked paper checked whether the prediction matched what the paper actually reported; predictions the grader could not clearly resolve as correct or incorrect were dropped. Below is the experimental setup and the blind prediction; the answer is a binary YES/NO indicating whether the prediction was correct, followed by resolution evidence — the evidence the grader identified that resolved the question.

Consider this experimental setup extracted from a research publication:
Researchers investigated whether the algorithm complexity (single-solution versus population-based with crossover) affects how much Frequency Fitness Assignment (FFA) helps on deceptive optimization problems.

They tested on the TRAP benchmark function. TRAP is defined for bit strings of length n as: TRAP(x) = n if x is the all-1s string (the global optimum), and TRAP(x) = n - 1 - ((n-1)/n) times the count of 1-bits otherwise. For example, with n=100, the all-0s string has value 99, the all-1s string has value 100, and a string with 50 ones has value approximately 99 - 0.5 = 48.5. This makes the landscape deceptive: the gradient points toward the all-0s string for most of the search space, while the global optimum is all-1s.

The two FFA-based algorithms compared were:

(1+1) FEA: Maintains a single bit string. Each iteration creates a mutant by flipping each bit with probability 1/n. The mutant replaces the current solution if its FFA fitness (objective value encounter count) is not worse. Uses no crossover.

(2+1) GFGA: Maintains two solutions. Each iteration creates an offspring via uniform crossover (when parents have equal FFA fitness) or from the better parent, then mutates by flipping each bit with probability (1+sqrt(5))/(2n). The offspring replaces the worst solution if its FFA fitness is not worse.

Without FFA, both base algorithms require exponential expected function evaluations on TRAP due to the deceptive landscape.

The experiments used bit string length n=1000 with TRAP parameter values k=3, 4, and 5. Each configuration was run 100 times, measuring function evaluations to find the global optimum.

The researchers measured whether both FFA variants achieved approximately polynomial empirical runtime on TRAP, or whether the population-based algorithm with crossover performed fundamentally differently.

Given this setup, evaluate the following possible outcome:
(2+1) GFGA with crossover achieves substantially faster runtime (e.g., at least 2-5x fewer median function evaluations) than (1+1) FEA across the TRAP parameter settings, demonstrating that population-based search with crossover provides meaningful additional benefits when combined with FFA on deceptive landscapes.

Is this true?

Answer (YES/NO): NO